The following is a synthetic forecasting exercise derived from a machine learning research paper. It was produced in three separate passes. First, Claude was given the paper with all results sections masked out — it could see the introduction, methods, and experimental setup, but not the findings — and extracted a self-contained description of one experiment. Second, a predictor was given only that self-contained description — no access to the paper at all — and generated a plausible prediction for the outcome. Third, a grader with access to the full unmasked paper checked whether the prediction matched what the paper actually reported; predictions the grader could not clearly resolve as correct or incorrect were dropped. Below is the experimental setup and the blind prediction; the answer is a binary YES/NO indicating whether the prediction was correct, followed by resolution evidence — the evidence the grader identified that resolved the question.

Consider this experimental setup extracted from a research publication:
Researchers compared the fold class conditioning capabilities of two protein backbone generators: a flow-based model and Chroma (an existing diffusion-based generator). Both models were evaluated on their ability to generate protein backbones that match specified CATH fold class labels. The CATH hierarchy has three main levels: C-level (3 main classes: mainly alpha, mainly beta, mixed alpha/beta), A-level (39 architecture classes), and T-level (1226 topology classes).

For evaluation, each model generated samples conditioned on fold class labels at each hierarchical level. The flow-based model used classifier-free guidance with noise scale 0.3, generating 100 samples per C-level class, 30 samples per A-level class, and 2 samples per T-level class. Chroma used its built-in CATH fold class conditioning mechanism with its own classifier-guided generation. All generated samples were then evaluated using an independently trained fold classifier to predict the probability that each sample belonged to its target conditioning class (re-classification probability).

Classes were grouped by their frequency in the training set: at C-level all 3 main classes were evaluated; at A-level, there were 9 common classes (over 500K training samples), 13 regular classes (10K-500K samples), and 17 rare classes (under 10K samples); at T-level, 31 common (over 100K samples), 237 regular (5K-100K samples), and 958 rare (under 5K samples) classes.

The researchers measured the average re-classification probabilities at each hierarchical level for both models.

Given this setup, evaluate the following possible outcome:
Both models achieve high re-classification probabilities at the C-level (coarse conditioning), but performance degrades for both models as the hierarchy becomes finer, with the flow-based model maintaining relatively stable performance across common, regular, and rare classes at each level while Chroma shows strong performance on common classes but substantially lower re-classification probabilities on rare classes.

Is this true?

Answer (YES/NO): NO